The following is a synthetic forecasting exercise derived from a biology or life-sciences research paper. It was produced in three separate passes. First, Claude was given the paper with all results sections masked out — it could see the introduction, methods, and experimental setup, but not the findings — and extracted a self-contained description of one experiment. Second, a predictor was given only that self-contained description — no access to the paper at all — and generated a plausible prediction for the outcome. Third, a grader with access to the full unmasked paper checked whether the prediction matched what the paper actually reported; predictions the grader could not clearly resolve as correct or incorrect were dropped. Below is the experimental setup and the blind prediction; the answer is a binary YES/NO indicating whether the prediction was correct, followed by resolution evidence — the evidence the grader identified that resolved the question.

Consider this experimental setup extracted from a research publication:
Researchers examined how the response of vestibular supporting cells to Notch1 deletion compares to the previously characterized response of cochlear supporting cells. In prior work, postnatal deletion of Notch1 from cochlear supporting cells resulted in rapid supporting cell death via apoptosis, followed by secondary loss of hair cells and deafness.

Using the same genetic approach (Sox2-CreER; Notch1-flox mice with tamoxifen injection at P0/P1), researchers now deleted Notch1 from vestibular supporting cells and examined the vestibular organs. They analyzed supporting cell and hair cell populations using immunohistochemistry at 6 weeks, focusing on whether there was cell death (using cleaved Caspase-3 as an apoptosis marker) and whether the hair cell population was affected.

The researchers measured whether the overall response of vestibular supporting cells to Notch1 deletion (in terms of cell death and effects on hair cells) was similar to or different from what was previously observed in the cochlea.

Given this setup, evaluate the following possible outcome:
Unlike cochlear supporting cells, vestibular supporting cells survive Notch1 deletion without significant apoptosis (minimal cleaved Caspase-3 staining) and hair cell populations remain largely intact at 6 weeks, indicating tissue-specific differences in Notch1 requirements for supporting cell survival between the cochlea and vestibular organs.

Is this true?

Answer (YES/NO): NO